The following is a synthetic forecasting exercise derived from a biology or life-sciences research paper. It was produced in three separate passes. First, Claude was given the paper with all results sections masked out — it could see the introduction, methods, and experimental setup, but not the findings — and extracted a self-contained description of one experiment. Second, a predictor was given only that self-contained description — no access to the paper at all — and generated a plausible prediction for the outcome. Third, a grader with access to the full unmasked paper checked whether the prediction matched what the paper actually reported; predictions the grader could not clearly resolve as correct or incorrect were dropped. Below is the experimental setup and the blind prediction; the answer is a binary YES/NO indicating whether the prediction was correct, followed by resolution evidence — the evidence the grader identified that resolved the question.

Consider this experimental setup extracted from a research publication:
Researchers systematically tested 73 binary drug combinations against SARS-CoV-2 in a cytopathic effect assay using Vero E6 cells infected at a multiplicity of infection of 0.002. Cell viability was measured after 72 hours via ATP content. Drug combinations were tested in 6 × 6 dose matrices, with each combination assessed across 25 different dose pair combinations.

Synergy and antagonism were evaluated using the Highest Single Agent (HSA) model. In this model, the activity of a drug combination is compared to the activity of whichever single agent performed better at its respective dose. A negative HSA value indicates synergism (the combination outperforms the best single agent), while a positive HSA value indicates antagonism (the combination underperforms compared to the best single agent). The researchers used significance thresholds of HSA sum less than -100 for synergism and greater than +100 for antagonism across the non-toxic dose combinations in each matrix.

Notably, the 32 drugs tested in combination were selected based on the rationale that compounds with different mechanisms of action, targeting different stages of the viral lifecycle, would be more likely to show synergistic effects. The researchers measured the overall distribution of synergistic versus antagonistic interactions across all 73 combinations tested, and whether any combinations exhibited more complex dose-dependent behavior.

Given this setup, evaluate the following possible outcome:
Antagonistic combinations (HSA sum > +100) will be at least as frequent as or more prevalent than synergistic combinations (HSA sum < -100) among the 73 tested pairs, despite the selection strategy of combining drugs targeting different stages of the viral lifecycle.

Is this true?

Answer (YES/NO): NO